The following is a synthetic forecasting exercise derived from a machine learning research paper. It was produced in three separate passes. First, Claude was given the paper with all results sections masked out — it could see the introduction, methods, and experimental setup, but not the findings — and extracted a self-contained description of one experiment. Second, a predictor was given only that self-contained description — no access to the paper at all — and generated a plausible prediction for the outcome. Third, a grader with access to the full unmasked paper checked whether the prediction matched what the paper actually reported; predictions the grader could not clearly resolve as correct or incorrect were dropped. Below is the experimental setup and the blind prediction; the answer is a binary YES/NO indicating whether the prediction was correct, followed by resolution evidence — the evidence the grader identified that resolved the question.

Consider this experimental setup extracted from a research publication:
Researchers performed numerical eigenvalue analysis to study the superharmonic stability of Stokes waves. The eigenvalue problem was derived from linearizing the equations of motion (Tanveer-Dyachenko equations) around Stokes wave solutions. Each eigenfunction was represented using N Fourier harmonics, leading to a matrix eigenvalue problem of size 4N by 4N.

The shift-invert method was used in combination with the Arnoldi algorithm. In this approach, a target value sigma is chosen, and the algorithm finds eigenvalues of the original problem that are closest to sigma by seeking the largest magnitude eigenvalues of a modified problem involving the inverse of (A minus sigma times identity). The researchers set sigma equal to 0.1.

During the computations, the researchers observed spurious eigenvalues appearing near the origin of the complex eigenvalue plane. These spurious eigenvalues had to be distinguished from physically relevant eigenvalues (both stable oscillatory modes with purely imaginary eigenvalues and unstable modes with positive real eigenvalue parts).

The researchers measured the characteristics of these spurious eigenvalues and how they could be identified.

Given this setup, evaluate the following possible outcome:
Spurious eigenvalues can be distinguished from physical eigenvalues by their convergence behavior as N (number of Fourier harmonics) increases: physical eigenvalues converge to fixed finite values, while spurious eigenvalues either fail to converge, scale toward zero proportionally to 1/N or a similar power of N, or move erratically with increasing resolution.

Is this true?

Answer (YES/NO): YES